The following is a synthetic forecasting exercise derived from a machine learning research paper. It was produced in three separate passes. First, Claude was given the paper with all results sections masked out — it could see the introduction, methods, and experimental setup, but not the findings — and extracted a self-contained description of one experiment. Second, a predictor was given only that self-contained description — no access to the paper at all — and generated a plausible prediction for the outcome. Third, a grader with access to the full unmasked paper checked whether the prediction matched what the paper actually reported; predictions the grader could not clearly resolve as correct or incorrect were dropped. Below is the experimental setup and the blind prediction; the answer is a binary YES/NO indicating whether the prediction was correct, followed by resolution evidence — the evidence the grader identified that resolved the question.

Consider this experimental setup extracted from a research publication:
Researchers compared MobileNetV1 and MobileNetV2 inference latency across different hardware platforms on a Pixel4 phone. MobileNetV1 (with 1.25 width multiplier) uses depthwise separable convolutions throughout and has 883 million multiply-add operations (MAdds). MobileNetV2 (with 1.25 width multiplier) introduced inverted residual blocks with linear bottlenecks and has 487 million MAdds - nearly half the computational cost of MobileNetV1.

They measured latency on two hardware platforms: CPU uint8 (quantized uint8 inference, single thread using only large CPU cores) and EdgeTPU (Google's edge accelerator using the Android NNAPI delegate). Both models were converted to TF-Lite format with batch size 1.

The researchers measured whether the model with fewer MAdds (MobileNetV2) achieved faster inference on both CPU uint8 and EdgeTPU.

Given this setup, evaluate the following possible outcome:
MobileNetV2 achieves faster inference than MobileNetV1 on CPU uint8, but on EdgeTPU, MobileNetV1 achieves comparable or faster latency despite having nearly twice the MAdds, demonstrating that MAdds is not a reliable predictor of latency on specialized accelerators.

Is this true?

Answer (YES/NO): YES